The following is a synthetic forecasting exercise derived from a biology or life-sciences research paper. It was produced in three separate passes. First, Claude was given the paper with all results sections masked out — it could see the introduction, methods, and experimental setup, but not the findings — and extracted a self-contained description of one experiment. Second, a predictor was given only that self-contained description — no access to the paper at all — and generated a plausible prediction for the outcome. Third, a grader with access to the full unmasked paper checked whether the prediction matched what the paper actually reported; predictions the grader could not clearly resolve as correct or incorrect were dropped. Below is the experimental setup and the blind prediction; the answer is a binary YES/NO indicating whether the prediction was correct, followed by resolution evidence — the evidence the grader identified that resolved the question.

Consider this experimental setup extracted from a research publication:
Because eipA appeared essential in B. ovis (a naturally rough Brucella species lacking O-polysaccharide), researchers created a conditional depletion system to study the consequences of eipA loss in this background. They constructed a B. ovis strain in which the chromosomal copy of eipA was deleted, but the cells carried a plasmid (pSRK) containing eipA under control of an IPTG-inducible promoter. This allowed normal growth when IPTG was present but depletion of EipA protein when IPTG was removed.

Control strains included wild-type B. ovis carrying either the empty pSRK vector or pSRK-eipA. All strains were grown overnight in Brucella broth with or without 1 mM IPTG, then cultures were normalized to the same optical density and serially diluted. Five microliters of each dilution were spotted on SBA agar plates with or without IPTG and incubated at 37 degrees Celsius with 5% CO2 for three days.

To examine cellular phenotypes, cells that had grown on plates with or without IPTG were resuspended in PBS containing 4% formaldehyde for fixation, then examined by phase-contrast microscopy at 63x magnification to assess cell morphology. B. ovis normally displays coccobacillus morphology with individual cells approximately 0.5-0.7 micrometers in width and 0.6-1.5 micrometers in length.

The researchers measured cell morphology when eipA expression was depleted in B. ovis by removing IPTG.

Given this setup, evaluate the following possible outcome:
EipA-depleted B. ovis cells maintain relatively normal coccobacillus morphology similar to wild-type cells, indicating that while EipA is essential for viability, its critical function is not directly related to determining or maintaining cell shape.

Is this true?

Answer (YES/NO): NO